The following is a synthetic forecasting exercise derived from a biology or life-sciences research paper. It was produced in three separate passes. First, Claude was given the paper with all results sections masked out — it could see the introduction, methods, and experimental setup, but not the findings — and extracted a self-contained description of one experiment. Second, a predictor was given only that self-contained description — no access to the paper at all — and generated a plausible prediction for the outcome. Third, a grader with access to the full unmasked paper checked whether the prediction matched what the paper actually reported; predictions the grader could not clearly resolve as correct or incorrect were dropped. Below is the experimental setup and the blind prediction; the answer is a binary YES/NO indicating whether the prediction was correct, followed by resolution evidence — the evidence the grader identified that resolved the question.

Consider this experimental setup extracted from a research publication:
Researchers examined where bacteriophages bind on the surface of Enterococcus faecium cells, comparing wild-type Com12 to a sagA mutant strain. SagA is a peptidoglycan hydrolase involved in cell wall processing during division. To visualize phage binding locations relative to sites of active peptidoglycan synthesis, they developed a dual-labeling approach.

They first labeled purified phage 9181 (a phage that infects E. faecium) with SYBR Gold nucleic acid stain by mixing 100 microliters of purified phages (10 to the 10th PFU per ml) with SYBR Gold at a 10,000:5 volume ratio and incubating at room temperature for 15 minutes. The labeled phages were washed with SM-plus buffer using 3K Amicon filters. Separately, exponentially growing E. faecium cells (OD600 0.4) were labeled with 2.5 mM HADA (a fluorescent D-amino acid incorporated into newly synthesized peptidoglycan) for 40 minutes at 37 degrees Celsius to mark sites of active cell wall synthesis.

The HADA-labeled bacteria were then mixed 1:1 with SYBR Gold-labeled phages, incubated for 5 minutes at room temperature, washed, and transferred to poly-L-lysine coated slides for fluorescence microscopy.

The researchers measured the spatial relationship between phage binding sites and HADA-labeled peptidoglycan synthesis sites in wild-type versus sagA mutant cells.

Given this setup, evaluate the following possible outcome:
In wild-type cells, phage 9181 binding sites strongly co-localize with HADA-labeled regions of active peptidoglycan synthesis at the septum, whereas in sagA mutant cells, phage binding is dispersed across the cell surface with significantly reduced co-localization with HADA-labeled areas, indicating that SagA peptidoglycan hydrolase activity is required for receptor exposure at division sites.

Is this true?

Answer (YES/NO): NO